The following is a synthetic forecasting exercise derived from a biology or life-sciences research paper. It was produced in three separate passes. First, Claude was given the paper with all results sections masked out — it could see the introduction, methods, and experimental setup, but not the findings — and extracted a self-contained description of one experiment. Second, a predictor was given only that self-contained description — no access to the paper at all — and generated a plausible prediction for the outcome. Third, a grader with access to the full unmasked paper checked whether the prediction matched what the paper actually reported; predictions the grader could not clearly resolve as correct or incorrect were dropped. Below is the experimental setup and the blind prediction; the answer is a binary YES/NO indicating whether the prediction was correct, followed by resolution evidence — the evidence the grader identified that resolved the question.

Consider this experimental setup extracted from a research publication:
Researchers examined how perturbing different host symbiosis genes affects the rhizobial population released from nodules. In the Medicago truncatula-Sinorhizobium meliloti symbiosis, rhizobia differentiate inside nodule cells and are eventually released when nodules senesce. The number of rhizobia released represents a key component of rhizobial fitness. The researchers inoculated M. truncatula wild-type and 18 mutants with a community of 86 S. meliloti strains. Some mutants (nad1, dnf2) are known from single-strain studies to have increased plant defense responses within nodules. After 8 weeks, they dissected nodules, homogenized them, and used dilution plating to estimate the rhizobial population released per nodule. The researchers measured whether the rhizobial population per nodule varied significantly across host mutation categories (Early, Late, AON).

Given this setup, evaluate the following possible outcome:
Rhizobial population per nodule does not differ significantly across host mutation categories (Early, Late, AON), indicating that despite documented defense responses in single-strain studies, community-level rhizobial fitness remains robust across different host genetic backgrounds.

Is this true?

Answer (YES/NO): NO